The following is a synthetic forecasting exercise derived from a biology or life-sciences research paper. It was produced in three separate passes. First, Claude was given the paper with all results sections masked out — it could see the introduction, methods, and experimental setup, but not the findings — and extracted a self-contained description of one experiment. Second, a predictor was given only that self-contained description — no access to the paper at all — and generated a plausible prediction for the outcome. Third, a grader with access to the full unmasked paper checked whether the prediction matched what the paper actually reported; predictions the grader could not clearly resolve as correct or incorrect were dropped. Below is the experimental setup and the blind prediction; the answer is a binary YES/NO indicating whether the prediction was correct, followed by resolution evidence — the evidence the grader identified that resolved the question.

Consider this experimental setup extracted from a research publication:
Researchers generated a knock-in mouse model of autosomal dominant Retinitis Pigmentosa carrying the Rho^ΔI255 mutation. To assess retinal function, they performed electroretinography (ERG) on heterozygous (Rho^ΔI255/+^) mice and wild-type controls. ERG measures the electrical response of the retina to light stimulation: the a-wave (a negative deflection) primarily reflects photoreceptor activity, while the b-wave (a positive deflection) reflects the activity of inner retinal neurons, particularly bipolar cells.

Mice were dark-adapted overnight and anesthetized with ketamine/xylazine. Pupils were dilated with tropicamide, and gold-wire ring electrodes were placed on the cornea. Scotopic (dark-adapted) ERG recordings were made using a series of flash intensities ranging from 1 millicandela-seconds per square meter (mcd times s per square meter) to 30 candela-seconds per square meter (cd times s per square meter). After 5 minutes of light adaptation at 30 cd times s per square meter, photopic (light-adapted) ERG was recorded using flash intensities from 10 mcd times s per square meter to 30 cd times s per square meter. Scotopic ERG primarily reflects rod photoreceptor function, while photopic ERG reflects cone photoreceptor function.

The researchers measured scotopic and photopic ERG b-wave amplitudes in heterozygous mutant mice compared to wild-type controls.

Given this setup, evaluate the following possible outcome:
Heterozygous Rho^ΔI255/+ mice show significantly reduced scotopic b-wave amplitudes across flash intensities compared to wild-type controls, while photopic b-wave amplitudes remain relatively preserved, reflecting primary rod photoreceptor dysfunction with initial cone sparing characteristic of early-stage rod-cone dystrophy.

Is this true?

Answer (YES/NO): NO